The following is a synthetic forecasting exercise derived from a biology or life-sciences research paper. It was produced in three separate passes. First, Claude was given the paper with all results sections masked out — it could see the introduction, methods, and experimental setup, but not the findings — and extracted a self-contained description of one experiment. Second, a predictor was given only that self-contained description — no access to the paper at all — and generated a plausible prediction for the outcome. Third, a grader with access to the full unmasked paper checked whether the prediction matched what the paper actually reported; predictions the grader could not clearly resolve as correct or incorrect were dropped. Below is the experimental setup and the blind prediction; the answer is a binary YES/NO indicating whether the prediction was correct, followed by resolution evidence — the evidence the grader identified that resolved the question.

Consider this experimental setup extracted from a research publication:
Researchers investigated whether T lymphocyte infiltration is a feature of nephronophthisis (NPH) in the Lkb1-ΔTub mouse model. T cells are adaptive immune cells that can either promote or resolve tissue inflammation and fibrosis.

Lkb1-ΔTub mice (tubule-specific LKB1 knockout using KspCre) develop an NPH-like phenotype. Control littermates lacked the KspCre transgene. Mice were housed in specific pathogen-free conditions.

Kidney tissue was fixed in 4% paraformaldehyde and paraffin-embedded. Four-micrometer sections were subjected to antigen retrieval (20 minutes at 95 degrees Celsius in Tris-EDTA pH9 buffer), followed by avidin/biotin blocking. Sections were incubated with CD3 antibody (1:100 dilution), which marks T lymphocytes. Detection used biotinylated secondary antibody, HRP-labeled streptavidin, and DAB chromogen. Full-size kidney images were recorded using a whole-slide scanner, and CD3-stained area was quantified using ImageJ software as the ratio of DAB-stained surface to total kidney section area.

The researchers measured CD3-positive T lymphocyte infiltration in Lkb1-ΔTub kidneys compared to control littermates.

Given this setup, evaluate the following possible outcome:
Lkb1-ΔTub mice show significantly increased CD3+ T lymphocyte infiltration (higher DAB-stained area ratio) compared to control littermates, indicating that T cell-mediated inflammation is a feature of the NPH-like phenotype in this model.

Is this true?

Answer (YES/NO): YES